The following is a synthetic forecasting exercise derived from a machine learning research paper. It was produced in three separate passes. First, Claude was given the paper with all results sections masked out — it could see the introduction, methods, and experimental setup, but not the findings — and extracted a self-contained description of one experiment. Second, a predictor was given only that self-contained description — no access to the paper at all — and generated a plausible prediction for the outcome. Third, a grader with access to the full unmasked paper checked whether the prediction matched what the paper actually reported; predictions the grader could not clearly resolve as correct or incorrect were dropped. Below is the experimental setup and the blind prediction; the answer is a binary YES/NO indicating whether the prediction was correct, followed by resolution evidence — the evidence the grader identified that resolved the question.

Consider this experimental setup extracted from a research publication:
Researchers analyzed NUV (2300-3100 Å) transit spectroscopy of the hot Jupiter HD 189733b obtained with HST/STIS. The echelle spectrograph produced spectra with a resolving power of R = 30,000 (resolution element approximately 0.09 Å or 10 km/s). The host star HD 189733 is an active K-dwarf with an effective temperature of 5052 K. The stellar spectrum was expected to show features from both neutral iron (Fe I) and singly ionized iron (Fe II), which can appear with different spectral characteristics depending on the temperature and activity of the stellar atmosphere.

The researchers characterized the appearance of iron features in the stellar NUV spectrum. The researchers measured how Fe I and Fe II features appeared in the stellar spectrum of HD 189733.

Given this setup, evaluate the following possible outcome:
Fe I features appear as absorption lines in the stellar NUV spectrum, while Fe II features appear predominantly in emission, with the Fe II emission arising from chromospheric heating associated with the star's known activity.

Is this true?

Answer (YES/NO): YES